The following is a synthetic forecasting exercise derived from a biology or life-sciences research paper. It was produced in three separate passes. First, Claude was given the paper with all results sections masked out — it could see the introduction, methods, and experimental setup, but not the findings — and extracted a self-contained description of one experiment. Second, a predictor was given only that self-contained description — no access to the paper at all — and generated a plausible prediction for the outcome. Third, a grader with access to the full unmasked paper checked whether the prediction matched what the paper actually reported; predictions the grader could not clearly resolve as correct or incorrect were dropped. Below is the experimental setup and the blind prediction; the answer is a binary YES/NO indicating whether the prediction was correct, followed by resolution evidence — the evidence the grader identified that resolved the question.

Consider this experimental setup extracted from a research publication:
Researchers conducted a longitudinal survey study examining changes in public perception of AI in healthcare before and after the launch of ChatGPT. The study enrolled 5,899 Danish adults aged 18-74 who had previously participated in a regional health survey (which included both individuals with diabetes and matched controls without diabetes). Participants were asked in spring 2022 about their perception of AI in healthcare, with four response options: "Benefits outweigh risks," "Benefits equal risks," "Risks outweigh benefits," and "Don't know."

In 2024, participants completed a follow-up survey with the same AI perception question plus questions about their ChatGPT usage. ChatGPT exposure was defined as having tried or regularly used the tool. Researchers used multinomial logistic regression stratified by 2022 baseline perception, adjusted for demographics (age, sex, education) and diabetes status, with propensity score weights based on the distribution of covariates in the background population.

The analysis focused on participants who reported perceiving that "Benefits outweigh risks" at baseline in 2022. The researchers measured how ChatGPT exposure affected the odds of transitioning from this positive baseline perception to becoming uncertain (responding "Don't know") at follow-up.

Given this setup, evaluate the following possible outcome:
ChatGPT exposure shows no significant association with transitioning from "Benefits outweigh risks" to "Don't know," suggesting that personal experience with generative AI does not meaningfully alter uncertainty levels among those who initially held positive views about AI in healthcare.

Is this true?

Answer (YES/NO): NO